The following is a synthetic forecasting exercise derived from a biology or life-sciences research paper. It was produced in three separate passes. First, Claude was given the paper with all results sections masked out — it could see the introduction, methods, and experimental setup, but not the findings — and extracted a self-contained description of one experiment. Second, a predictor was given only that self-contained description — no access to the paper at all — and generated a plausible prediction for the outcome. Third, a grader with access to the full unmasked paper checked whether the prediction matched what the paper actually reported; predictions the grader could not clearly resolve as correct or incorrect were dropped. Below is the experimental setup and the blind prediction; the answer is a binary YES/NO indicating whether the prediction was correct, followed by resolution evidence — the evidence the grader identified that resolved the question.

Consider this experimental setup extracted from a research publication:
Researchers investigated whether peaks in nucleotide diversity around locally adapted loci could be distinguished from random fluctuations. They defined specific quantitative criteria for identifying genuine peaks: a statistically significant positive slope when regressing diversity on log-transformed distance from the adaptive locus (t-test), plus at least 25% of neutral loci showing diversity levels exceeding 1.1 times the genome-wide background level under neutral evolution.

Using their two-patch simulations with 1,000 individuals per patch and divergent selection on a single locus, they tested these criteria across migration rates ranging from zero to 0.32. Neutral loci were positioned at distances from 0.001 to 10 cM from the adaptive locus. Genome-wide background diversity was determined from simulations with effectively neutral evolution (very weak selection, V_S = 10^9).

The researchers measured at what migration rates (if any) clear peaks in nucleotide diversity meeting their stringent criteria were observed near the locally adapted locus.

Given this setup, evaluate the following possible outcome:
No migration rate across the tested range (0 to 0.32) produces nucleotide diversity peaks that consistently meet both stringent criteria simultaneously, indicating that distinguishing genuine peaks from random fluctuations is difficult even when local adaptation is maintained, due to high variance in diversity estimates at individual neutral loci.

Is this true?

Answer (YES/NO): NO